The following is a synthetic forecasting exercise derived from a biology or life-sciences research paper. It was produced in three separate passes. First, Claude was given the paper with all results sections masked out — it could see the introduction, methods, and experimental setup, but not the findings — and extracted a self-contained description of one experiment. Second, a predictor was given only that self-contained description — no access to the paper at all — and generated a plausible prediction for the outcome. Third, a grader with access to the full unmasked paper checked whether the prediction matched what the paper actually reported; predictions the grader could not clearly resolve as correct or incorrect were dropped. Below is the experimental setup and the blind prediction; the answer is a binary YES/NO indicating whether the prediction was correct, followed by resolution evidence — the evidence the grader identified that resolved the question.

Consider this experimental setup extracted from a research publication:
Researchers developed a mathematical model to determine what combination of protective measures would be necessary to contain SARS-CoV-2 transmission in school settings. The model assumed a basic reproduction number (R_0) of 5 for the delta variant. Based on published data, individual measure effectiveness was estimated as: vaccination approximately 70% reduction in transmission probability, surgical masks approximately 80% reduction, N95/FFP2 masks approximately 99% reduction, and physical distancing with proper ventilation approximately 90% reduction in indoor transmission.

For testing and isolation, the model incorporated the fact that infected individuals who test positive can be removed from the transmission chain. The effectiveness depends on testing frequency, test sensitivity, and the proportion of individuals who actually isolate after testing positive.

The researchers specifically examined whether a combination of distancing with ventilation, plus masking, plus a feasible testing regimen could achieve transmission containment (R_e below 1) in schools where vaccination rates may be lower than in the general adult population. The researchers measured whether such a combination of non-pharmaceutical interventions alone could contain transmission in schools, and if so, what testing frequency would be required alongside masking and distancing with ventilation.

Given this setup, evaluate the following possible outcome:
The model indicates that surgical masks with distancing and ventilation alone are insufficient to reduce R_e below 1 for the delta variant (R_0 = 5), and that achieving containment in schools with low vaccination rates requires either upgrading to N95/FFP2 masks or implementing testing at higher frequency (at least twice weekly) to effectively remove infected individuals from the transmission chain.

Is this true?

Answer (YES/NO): NO